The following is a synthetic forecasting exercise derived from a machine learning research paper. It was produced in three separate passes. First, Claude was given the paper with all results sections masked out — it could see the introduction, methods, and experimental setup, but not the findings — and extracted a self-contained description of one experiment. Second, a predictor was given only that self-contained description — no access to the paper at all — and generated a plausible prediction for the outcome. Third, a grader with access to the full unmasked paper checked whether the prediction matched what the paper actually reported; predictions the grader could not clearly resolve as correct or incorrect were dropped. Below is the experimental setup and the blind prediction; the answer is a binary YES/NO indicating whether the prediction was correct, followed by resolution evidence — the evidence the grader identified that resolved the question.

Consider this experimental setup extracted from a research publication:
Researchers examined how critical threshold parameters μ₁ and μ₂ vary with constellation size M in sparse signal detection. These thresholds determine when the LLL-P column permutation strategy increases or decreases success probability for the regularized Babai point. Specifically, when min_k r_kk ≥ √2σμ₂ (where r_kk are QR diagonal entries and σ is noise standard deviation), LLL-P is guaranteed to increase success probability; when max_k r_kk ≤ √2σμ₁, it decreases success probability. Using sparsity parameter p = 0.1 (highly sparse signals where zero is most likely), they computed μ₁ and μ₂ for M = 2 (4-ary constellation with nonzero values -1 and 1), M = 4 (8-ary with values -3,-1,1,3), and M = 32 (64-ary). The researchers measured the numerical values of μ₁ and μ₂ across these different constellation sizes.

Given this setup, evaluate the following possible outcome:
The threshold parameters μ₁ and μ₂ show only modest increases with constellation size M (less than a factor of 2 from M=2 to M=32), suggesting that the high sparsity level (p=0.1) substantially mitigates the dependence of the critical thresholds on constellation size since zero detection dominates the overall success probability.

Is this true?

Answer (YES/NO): NO